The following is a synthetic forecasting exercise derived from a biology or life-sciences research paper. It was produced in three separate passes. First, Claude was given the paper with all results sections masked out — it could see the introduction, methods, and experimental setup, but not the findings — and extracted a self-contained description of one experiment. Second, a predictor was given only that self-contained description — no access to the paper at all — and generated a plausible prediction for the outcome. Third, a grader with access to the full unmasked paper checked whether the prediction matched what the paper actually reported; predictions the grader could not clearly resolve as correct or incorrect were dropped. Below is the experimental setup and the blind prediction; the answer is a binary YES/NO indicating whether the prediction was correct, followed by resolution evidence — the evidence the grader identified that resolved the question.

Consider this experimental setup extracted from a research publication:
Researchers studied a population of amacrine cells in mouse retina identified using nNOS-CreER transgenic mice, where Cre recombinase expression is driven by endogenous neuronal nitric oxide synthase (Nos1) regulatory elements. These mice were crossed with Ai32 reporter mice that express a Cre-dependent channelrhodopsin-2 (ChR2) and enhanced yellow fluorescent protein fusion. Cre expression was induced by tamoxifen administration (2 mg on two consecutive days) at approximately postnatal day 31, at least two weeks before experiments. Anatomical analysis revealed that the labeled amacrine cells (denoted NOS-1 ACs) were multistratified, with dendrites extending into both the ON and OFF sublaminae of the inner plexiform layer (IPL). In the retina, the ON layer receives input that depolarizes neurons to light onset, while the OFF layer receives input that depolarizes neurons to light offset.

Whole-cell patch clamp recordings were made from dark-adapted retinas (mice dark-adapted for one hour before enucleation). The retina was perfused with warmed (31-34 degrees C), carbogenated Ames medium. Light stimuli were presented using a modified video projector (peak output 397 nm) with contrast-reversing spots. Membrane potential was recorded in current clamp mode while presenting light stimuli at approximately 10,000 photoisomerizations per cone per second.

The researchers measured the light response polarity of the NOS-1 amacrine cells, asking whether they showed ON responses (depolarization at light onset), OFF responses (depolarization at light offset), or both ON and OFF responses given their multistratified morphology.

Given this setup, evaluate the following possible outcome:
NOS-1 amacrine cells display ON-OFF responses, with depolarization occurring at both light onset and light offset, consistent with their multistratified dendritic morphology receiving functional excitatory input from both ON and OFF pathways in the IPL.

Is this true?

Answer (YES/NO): NO